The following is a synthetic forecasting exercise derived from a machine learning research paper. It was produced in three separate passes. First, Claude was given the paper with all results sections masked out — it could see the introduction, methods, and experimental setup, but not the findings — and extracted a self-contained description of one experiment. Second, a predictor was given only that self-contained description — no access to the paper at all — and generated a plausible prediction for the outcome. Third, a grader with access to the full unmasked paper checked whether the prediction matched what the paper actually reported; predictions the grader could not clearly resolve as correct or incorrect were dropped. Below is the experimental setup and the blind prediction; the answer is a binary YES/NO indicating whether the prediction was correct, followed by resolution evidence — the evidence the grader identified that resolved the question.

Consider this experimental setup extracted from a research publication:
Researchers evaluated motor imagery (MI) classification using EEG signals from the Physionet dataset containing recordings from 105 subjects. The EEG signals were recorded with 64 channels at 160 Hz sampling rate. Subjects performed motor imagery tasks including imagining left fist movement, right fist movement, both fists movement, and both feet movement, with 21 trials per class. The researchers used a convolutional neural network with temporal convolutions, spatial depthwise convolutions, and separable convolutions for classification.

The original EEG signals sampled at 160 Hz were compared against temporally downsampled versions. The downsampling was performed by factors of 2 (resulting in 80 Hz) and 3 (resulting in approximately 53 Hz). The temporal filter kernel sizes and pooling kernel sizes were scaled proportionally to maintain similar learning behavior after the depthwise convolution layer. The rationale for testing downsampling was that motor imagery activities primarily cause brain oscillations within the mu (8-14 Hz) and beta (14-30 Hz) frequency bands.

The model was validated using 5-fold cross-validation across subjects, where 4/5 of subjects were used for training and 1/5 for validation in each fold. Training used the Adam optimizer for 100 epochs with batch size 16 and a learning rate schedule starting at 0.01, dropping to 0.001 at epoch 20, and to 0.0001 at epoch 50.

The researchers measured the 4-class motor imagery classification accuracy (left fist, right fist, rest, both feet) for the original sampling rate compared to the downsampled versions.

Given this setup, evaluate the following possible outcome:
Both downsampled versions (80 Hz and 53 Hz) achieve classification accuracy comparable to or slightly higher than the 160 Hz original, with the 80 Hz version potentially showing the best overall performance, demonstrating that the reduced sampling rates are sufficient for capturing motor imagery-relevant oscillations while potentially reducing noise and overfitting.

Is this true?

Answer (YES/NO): NO